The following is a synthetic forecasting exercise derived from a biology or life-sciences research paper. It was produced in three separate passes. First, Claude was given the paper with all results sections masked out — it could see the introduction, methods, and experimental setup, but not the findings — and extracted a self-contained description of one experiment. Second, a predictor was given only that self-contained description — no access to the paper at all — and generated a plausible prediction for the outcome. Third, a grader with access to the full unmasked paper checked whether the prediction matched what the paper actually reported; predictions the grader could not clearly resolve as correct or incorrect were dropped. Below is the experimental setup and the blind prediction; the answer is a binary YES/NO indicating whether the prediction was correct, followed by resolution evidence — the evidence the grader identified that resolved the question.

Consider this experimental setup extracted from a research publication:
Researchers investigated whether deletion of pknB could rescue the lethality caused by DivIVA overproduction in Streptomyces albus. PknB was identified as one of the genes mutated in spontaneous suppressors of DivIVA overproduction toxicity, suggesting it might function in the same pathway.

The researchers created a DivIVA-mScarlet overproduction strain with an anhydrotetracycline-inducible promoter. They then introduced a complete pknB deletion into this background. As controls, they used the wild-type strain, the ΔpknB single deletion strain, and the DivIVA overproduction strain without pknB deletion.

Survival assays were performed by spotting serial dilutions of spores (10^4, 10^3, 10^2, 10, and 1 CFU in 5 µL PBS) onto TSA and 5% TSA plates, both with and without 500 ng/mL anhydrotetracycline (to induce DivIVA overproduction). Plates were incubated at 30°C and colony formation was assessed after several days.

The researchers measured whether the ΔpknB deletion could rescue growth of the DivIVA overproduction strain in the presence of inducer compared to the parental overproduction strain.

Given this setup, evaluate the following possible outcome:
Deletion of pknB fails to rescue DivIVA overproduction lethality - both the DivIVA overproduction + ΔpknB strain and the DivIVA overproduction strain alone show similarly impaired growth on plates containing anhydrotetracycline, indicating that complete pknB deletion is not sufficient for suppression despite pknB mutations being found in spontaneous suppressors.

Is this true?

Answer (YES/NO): NO